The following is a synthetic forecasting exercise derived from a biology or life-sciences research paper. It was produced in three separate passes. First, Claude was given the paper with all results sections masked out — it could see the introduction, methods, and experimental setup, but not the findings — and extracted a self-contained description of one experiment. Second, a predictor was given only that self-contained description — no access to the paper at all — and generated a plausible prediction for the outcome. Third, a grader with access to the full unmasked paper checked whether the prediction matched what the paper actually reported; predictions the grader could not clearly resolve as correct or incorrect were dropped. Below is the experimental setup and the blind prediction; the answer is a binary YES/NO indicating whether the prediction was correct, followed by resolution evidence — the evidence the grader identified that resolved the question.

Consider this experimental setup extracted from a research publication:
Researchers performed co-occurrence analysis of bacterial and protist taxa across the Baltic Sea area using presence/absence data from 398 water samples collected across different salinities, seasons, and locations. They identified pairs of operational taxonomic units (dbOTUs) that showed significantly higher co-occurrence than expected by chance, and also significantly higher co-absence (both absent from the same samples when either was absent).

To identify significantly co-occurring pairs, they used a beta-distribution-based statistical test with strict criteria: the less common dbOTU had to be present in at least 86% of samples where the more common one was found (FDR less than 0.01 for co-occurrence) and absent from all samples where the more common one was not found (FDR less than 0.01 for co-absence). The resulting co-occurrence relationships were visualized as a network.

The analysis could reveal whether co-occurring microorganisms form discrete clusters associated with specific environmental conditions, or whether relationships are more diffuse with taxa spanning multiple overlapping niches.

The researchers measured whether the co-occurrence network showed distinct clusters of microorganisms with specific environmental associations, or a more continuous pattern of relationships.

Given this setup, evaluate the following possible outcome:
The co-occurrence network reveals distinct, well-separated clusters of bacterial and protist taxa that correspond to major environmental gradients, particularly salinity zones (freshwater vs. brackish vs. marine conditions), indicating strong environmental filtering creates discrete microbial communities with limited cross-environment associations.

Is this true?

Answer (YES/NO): NO